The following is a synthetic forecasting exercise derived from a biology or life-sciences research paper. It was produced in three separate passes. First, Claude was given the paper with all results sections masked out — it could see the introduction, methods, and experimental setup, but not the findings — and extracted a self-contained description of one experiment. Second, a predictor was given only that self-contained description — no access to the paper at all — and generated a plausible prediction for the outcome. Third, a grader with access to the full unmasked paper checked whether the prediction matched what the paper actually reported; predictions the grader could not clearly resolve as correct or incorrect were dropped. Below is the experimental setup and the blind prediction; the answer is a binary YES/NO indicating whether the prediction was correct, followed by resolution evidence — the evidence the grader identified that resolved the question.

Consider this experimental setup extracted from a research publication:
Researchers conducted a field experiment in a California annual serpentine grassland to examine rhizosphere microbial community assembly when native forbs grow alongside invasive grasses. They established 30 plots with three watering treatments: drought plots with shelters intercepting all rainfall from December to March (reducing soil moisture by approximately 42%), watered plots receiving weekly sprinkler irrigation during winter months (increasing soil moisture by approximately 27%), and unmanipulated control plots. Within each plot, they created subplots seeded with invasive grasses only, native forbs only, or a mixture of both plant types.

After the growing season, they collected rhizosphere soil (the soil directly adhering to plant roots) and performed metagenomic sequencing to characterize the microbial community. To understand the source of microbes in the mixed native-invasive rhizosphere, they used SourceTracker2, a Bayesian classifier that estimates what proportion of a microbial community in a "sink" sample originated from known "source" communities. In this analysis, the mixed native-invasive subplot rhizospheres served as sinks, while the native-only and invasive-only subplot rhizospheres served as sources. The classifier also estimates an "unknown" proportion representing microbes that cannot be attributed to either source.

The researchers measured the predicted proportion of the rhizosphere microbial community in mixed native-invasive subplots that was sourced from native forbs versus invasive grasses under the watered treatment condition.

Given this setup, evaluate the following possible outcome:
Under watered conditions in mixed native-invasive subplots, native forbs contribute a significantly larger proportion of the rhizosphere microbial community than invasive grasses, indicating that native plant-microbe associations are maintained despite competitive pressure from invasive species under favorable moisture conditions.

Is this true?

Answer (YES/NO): NO